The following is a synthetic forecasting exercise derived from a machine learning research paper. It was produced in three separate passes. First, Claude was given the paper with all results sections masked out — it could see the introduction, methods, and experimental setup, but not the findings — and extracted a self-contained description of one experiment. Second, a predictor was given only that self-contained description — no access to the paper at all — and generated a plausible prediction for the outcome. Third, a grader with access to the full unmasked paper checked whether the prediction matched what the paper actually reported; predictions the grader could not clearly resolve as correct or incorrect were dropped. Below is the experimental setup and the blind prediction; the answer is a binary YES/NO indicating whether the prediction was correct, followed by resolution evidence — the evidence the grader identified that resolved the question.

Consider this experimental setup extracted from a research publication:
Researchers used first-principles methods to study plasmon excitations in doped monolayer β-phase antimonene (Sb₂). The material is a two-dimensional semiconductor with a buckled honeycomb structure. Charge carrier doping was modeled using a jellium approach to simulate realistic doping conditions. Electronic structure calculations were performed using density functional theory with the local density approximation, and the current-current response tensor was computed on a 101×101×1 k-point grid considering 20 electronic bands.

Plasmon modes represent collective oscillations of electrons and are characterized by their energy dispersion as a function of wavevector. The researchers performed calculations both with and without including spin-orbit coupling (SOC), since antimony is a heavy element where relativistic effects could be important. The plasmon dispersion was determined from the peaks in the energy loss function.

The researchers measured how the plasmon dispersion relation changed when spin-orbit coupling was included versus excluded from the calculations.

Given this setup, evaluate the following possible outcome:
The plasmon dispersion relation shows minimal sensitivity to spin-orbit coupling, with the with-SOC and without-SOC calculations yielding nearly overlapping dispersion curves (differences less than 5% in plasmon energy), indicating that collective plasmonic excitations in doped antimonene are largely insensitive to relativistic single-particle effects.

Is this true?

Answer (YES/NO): NO